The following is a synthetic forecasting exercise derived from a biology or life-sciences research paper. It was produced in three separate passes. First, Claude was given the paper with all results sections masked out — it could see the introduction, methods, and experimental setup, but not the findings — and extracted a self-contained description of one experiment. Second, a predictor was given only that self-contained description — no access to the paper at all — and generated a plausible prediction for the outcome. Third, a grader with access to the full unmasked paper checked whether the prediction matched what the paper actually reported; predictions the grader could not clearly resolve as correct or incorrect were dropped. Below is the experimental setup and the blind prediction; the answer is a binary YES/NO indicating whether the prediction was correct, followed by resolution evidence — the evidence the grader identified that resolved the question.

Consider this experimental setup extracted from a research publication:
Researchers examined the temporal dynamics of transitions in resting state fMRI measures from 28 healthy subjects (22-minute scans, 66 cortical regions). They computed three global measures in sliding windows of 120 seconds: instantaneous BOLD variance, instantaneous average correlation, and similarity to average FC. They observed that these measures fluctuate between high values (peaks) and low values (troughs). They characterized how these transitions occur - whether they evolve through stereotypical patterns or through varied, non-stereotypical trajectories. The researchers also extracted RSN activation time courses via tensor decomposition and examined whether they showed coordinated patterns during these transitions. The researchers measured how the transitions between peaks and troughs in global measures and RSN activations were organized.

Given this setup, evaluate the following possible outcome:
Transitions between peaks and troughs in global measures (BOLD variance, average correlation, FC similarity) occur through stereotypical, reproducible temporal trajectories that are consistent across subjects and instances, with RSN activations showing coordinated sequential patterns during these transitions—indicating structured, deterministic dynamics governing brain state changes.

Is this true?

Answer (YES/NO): NO